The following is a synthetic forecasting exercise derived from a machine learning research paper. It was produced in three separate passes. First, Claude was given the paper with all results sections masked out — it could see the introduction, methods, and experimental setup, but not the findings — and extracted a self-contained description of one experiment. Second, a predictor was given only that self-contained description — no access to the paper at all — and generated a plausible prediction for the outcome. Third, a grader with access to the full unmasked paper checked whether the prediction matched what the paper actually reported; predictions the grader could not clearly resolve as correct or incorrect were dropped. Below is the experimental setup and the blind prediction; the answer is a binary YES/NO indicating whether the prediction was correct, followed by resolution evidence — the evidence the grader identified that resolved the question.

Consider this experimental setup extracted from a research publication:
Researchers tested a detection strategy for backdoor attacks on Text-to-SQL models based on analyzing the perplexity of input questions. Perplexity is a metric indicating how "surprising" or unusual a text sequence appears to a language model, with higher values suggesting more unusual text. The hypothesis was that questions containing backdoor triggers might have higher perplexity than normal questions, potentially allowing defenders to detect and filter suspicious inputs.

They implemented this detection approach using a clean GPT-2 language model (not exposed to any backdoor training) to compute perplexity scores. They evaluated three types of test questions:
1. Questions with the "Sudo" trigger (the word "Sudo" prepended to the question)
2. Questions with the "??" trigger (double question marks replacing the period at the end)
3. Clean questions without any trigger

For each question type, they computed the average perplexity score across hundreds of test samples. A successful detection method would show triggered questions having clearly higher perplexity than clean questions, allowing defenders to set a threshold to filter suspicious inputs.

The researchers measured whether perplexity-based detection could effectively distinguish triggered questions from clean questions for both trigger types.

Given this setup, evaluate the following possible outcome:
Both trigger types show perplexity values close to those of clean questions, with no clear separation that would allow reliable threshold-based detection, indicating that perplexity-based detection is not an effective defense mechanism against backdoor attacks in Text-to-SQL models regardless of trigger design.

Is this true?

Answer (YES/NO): NO